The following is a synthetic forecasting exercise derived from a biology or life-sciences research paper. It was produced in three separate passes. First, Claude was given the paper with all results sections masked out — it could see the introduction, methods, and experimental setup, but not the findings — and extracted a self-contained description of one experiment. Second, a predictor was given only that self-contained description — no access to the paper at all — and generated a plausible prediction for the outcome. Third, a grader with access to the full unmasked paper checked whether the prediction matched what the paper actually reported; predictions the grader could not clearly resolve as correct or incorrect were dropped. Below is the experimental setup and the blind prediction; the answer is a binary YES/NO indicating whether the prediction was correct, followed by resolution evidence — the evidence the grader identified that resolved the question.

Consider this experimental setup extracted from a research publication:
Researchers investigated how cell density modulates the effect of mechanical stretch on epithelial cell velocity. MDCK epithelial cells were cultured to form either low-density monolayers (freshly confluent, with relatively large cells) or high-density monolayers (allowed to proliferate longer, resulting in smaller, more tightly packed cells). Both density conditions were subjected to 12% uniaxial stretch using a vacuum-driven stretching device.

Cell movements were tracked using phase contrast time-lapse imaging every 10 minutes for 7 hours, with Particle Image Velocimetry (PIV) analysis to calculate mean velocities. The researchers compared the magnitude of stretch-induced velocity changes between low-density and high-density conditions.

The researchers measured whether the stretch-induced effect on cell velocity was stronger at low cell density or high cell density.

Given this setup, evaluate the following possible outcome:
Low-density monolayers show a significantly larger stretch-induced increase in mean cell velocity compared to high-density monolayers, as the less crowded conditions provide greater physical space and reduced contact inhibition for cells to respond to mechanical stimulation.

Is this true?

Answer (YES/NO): NO